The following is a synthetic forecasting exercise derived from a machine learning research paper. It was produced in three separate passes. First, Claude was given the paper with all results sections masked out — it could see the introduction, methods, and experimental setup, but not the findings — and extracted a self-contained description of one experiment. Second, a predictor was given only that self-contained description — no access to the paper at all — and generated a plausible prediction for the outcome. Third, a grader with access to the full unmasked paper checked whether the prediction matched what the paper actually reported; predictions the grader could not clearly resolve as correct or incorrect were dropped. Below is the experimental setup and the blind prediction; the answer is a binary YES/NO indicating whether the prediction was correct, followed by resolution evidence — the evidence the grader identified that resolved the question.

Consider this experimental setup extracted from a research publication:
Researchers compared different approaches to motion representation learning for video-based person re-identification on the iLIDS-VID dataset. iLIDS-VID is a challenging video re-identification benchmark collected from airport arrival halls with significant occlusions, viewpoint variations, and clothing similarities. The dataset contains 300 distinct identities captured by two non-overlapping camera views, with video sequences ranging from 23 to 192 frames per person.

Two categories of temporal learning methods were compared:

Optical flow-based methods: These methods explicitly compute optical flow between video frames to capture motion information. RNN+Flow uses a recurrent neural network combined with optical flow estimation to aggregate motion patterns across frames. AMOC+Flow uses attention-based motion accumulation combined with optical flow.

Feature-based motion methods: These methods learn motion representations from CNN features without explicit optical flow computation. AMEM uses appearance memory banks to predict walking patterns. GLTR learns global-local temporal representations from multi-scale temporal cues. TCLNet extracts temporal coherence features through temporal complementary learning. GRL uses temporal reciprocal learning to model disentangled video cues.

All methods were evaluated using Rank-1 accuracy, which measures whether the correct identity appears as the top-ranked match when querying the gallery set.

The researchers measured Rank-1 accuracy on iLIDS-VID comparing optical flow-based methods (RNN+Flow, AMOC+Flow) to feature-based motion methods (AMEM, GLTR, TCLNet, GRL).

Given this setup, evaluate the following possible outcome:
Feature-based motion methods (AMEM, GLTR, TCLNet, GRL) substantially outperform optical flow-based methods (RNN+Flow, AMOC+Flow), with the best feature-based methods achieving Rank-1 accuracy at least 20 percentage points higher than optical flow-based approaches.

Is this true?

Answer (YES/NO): YES